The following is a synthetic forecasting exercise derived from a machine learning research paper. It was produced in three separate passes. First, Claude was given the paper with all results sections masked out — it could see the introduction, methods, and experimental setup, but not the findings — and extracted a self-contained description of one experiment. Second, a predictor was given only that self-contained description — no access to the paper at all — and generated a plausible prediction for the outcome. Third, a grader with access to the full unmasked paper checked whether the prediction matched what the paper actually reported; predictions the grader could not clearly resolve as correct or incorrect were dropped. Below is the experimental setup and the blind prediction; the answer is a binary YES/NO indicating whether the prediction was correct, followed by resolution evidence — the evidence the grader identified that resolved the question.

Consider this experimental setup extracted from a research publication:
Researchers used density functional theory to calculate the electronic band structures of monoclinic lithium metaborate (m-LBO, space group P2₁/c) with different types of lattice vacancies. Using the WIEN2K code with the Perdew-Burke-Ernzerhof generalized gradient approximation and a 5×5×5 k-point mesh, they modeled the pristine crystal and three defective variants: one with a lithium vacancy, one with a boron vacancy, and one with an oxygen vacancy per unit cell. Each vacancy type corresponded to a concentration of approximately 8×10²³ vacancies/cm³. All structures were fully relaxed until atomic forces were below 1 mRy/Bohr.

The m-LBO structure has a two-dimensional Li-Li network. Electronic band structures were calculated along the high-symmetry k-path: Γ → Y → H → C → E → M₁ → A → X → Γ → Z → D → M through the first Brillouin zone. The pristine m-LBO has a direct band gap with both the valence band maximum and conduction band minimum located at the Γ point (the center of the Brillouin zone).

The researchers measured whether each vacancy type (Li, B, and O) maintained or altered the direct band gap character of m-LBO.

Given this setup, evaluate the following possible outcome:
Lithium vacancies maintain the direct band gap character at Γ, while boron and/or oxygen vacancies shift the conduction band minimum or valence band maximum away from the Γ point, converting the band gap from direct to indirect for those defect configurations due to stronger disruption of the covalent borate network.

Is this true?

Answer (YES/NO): NO